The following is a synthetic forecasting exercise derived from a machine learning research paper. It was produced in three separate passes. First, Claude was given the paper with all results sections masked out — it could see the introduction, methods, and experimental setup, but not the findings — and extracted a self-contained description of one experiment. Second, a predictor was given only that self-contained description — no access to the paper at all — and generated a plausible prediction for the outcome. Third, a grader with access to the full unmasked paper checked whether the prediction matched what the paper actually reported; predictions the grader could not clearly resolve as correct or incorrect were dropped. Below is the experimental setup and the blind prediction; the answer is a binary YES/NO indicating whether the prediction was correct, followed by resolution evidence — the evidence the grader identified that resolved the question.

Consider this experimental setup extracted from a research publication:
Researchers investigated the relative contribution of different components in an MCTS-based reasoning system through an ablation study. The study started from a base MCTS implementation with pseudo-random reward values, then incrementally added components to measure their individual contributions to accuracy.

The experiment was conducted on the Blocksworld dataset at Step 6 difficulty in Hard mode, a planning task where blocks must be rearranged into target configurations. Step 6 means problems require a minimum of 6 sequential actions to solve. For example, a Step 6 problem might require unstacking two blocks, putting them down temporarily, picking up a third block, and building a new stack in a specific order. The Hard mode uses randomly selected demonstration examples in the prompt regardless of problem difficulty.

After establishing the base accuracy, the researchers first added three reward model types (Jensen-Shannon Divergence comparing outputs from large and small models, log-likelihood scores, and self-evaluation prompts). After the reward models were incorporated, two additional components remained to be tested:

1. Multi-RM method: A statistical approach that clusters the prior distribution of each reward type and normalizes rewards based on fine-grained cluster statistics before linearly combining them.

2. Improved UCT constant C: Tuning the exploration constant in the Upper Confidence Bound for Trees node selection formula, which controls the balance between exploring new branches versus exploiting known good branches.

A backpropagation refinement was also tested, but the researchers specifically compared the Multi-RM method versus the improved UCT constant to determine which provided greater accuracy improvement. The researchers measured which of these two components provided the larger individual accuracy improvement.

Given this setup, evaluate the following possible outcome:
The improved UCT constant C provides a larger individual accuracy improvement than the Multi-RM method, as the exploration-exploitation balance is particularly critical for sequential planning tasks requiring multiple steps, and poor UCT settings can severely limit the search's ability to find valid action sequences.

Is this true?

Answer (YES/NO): YES